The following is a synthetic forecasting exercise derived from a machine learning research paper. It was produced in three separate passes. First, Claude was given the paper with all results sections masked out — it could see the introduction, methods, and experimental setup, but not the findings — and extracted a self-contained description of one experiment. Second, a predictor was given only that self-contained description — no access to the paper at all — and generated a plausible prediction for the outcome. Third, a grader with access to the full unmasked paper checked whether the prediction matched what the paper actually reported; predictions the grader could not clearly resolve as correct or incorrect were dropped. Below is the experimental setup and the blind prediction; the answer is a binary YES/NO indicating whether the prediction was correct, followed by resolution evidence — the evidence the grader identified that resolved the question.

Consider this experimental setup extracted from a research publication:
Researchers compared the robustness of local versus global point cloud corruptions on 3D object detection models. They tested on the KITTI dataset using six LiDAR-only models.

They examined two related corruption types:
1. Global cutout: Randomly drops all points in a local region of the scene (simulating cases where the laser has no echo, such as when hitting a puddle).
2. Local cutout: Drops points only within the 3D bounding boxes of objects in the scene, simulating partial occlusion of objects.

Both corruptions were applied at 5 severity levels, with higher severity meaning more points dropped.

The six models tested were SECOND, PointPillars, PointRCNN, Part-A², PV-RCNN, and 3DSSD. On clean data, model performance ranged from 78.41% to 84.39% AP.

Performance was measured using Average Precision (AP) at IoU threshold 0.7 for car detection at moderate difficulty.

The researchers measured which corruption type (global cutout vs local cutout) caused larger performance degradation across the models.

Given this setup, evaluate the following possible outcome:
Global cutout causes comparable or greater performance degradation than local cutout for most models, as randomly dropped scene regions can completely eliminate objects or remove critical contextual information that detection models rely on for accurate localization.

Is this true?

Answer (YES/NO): NO